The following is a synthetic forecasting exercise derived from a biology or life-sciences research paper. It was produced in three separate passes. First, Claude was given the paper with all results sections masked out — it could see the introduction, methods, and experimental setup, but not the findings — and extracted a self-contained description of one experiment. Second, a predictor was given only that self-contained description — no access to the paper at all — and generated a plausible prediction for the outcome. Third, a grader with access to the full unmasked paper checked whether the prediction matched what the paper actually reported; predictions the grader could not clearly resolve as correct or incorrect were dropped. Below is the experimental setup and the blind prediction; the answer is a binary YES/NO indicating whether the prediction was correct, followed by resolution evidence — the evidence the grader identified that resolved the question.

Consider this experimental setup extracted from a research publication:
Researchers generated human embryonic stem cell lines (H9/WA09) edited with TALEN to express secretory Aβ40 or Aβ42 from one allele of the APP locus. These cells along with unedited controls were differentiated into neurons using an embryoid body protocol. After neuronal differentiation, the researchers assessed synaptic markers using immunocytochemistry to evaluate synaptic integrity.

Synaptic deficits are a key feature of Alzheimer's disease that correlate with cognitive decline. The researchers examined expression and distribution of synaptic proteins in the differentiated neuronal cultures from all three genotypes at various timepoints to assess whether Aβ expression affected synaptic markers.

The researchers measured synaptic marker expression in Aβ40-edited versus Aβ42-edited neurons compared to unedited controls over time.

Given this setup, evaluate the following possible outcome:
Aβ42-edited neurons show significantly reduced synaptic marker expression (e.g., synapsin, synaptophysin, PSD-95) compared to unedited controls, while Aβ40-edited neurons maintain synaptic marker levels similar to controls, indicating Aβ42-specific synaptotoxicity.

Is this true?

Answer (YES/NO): NO